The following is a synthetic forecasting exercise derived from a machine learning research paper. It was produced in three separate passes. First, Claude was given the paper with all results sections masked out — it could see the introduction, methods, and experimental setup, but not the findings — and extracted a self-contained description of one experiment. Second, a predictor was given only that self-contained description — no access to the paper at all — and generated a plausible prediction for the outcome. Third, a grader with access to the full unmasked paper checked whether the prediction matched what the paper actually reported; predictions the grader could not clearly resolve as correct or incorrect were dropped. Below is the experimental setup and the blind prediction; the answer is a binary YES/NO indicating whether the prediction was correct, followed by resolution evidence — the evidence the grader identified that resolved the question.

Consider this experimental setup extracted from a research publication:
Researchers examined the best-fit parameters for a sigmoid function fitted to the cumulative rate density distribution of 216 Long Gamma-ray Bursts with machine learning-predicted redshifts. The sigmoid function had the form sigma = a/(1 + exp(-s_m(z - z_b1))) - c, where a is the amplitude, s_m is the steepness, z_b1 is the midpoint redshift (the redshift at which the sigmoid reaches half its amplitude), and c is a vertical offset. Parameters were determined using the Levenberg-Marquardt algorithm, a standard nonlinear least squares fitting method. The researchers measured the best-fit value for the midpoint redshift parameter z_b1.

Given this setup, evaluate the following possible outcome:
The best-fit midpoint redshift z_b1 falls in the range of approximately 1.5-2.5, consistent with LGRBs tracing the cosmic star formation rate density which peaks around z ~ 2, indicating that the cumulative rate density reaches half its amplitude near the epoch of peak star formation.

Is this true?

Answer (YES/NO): YES